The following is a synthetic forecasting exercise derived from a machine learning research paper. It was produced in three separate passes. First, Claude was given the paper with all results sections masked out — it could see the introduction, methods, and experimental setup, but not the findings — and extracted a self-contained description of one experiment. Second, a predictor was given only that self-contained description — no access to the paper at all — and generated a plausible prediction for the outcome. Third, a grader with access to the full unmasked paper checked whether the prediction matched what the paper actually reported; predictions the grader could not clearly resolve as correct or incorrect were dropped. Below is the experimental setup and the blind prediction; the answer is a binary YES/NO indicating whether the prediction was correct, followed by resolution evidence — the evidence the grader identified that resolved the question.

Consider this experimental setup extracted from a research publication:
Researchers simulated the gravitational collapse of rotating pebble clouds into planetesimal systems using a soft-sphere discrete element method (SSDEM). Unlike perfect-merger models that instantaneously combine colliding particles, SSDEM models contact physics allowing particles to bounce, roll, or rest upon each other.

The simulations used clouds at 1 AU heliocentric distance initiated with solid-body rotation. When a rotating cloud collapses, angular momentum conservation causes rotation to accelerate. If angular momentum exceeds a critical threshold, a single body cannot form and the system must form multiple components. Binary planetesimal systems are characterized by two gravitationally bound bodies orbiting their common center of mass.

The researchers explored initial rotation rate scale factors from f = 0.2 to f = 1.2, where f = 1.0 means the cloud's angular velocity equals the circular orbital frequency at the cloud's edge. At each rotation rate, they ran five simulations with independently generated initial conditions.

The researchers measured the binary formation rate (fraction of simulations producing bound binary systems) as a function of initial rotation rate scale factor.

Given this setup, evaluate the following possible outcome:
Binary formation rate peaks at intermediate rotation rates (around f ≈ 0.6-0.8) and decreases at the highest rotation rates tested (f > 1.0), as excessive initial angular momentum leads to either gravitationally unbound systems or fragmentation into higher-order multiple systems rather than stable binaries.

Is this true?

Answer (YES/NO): NO